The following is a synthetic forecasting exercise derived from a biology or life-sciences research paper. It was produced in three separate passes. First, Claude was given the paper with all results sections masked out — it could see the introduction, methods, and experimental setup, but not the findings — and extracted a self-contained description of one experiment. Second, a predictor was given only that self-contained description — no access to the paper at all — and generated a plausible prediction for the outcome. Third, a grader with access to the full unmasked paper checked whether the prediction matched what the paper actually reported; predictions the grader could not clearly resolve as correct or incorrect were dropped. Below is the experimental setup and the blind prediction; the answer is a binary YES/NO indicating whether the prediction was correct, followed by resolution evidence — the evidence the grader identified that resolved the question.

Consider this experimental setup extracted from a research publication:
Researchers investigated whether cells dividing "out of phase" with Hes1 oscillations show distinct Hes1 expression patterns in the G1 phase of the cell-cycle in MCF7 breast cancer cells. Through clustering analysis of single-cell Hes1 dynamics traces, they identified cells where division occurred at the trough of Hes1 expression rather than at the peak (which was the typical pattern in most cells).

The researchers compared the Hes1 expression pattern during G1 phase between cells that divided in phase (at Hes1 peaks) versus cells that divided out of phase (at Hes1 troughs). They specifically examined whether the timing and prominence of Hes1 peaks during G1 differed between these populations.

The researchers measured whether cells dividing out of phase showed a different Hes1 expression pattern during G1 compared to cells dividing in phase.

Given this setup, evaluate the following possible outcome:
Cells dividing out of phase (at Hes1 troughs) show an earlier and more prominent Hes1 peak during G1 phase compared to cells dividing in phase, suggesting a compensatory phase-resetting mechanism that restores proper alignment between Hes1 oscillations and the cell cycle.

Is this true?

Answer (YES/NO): NO